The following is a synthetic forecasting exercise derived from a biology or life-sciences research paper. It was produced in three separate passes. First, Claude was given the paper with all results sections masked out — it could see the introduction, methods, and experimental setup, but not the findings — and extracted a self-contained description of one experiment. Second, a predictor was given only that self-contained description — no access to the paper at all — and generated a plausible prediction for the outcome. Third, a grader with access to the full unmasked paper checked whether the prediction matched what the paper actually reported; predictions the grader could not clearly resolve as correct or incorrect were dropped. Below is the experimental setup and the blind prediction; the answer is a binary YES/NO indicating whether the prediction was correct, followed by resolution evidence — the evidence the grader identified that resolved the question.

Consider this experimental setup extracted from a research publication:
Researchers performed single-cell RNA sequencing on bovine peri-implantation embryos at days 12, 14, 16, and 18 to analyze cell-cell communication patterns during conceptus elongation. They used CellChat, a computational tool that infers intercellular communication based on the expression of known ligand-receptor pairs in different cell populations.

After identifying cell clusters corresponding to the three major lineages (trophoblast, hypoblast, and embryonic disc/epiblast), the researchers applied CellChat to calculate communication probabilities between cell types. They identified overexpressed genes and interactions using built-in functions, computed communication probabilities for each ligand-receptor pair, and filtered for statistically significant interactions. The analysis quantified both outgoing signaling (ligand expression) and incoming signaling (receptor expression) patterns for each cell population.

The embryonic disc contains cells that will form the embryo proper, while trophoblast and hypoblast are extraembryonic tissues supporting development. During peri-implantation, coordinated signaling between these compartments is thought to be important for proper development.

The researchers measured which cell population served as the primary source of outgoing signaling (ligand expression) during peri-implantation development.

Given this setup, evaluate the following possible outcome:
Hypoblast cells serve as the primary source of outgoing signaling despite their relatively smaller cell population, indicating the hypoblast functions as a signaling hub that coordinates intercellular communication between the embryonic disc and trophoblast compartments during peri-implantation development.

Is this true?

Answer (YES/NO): YES